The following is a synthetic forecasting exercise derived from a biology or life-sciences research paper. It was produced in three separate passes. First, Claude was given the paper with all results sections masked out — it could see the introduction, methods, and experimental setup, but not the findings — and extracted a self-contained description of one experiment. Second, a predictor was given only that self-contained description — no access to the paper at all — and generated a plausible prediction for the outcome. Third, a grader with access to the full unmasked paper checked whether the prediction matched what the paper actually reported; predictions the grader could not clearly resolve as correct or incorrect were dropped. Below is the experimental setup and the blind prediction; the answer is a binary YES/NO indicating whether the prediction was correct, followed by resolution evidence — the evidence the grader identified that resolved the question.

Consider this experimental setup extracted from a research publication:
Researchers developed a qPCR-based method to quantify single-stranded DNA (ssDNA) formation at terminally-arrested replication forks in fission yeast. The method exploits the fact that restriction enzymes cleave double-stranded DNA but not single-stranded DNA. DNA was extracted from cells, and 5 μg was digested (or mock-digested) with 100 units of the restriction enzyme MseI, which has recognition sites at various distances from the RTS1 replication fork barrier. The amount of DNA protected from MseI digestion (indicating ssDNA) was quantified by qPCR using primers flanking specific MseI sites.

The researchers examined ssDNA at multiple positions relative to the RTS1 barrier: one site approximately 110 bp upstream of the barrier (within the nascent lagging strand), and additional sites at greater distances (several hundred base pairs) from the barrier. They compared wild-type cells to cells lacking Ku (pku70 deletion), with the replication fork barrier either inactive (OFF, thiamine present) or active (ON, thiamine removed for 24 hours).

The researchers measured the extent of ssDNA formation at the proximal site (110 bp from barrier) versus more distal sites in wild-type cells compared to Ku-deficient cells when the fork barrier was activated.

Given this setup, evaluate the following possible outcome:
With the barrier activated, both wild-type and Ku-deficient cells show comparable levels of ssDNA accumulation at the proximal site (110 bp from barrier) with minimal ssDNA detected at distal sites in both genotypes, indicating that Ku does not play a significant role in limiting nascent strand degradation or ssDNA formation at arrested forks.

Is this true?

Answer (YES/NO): NO